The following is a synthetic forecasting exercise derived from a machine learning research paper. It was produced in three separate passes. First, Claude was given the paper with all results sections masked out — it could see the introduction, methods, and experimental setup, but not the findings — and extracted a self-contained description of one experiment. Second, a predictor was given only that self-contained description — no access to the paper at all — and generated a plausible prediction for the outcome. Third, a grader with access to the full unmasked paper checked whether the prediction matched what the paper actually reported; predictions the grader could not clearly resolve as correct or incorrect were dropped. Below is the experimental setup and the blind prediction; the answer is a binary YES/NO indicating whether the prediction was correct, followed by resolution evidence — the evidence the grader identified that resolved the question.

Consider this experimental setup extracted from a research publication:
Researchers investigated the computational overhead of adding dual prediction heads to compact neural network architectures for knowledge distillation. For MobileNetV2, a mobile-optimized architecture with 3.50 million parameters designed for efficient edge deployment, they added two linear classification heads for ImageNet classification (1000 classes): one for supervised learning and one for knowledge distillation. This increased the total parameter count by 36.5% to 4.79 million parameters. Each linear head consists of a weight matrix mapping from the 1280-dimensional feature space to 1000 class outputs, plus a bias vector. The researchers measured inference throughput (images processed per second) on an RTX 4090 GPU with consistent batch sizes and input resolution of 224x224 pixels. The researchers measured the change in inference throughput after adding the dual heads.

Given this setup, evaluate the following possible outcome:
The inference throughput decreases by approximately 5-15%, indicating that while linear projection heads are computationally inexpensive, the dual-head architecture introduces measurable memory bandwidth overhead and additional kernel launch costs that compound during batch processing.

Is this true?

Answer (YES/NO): NO